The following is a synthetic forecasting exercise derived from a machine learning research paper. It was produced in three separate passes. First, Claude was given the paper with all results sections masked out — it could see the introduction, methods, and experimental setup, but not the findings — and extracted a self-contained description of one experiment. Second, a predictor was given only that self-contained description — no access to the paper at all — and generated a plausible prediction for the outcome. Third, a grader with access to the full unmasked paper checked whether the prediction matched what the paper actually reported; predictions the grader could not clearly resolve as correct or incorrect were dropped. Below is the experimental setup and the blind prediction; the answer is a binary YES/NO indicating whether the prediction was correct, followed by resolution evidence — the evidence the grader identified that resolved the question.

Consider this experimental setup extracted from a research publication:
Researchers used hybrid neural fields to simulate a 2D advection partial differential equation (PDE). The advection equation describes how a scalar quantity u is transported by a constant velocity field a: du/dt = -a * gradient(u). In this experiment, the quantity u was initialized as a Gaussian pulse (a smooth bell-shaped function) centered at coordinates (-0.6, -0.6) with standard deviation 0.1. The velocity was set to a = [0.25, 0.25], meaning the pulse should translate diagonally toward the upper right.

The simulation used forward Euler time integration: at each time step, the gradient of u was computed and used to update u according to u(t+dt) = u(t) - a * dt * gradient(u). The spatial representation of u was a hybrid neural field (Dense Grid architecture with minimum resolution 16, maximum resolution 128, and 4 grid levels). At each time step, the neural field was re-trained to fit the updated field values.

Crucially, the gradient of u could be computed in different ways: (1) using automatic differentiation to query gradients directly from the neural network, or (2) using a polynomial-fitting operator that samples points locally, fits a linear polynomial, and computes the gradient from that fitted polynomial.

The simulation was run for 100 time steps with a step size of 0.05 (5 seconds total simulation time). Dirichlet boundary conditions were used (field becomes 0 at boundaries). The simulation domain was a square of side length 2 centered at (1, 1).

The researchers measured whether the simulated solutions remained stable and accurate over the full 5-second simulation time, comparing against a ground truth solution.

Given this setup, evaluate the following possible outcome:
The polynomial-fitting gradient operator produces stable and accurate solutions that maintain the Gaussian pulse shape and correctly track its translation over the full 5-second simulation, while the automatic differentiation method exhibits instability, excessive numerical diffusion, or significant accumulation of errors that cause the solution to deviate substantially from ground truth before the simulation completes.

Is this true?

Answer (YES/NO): YES